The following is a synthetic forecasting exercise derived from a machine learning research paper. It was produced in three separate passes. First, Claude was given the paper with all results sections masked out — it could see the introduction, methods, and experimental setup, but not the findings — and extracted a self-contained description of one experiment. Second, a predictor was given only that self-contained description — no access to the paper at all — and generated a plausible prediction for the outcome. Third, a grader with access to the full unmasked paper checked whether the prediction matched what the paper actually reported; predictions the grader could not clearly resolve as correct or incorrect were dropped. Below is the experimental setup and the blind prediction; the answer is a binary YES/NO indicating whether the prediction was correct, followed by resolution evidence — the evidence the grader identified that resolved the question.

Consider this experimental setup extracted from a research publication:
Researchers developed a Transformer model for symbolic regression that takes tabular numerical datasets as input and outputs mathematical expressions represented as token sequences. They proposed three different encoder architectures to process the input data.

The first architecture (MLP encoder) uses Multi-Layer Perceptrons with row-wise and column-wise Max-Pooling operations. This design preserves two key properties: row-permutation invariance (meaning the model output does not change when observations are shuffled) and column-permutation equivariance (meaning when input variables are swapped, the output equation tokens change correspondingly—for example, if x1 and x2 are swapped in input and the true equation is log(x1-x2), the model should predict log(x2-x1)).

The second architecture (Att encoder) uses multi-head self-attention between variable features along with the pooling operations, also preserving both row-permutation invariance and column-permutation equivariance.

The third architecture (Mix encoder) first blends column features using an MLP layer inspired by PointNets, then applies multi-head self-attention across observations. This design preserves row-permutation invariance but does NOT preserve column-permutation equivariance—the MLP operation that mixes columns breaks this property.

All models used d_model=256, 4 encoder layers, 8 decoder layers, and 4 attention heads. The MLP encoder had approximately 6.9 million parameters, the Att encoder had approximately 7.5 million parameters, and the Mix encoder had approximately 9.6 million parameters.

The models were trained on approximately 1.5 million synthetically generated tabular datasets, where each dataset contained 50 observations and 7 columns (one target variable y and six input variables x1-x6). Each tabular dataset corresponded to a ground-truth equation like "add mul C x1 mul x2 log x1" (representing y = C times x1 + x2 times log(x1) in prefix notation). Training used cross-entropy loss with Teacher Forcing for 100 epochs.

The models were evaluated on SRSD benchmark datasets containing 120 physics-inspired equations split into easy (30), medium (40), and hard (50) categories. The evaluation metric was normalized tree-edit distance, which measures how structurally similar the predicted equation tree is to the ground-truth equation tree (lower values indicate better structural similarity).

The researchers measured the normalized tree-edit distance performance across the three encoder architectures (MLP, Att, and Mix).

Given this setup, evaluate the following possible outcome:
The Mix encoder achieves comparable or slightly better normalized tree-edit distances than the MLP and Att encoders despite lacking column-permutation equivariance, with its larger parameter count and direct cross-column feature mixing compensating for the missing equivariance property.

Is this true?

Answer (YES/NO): NO